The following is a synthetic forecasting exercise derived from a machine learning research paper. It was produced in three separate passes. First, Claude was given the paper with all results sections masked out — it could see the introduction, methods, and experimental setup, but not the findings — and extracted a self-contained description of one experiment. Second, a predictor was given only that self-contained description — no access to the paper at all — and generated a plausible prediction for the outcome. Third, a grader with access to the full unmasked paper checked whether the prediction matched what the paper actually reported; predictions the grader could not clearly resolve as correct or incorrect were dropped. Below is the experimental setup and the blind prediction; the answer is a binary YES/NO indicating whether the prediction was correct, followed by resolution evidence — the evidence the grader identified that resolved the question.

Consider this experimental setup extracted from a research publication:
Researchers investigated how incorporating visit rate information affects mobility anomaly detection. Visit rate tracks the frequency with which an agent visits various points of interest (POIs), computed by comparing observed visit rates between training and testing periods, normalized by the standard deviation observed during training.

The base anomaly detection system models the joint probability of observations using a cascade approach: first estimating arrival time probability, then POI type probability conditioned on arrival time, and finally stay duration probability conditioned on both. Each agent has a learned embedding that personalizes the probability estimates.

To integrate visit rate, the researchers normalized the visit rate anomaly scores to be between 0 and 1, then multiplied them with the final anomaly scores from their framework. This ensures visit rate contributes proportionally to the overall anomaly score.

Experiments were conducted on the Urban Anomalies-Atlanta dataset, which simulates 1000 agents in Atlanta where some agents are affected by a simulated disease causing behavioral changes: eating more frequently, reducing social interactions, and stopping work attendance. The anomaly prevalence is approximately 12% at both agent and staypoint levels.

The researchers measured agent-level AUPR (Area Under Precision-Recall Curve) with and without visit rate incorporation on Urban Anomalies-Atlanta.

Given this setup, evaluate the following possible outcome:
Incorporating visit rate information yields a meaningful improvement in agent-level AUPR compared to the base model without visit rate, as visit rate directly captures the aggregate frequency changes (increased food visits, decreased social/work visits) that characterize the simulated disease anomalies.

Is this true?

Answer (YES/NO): YES